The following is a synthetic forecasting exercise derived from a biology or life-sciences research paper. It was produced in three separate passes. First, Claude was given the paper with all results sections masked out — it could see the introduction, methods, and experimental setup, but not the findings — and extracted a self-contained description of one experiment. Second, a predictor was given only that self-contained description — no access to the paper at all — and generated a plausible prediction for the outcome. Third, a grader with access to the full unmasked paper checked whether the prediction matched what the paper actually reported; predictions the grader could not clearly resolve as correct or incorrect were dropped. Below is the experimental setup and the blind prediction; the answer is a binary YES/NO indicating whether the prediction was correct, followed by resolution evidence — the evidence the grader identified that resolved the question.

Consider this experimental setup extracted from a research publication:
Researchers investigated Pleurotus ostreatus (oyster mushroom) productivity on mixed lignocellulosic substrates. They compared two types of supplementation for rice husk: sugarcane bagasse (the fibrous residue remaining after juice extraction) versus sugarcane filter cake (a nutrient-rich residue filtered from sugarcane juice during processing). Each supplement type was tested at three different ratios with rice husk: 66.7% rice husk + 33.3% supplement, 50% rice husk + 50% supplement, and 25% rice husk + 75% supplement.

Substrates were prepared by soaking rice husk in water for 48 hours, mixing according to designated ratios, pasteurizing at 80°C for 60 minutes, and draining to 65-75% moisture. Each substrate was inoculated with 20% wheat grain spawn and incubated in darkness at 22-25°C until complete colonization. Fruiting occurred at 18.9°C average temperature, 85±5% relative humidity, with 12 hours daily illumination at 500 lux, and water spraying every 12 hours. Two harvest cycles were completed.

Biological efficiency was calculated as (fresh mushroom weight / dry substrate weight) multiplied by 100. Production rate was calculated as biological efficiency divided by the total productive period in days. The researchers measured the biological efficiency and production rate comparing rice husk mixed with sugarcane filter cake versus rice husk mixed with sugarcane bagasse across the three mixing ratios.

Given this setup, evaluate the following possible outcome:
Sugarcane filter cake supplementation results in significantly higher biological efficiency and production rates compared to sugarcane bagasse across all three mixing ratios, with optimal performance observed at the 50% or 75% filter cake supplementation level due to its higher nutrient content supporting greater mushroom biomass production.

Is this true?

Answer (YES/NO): NO